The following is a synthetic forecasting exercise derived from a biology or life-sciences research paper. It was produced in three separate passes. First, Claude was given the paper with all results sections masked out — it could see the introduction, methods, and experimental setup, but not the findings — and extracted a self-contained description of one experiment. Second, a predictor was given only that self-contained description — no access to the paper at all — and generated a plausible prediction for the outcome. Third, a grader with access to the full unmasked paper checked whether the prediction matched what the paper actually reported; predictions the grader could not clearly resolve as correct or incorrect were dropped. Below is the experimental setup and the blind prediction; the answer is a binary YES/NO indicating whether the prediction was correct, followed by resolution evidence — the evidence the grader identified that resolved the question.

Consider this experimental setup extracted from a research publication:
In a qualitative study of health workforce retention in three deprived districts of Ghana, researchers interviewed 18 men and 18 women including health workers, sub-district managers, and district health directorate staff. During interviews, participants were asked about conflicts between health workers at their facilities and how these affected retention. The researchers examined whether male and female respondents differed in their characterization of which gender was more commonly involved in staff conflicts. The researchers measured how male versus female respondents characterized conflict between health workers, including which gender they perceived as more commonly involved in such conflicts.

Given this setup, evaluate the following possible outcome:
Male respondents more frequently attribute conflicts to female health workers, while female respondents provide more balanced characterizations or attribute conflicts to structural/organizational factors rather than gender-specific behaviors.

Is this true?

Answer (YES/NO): NO